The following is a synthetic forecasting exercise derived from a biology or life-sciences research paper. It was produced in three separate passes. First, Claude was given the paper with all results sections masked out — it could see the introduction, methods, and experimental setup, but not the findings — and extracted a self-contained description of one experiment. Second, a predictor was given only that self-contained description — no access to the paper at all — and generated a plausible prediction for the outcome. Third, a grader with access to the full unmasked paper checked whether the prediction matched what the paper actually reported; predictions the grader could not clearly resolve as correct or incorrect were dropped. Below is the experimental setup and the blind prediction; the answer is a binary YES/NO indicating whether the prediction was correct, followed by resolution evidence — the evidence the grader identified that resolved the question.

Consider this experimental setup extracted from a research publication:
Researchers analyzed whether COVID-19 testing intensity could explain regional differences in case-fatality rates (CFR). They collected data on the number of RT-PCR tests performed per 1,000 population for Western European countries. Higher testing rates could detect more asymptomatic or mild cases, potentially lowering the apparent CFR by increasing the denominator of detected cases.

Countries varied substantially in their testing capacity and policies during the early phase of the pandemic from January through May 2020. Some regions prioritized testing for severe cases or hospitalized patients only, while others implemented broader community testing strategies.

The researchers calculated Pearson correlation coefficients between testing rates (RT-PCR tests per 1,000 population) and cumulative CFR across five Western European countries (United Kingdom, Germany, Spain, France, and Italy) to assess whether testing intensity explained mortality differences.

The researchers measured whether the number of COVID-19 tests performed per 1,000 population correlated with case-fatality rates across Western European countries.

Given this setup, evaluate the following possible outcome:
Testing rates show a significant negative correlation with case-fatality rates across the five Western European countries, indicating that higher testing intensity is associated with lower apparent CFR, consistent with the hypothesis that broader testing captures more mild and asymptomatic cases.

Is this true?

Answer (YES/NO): NO